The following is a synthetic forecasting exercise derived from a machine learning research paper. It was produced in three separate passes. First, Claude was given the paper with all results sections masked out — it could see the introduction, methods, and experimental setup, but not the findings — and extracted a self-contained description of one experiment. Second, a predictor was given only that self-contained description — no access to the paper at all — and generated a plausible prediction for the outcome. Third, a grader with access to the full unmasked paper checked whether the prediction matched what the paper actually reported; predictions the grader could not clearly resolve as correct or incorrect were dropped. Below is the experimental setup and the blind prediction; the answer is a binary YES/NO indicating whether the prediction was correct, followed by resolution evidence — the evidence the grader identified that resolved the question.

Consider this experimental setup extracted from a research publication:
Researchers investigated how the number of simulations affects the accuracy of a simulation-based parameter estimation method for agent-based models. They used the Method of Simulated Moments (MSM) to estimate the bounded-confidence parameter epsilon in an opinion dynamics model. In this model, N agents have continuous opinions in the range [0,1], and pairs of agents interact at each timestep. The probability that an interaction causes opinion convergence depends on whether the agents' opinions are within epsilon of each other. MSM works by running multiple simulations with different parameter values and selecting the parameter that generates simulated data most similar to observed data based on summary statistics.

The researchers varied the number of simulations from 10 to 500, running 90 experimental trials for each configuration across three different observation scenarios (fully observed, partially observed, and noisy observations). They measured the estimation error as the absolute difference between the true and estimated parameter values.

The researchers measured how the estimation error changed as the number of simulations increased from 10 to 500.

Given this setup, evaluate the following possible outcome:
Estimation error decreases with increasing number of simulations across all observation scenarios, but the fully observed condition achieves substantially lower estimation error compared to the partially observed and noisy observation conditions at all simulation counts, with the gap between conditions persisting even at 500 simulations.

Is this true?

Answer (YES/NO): NO